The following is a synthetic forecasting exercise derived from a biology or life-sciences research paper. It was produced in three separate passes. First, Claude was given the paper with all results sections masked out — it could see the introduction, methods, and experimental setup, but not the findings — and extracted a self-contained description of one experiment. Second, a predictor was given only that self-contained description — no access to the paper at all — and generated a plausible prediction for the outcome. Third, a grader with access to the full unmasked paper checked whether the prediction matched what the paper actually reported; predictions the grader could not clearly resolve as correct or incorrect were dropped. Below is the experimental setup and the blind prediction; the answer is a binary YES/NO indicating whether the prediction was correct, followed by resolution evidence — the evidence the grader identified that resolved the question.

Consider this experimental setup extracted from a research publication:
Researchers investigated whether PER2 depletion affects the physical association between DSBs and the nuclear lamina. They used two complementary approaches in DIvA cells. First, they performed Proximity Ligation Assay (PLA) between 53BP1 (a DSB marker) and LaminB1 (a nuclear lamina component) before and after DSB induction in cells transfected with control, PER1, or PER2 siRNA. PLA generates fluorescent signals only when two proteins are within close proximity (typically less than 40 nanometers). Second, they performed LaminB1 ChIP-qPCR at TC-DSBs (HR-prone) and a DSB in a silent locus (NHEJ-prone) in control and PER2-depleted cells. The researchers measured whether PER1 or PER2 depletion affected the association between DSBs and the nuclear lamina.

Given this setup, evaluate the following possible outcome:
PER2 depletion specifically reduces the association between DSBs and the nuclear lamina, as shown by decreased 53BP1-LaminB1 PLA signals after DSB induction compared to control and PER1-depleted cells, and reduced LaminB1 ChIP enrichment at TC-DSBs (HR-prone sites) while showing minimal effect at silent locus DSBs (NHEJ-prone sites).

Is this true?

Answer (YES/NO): NO